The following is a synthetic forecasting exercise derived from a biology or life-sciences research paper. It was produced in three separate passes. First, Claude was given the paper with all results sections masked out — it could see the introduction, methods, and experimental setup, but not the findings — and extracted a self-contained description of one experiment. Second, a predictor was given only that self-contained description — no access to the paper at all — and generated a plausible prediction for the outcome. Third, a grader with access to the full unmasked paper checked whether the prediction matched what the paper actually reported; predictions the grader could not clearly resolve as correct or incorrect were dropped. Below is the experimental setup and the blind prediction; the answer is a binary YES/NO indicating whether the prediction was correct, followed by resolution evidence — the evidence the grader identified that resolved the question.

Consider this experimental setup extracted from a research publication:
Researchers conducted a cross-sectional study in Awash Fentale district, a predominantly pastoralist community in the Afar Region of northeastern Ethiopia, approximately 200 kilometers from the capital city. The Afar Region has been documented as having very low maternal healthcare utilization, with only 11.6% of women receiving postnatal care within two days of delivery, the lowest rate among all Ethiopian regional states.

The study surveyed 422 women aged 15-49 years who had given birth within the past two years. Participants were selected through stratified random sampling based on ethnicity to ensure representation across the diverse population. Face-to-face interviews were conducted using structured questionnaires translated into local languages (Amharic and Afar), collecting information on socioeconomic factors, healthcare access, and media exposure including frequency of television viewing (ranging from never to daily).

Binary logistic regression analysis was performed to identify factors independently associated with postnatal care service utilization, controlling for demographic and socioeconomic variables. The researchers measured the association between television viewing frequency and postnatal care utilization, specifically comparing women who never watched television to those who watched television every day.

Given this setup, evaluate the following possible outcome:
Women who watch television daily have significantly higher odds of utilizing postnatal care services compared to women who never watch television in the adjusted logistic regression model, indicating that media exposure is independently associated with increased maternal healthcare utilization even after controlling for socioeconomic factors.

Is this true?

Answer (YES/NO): YES